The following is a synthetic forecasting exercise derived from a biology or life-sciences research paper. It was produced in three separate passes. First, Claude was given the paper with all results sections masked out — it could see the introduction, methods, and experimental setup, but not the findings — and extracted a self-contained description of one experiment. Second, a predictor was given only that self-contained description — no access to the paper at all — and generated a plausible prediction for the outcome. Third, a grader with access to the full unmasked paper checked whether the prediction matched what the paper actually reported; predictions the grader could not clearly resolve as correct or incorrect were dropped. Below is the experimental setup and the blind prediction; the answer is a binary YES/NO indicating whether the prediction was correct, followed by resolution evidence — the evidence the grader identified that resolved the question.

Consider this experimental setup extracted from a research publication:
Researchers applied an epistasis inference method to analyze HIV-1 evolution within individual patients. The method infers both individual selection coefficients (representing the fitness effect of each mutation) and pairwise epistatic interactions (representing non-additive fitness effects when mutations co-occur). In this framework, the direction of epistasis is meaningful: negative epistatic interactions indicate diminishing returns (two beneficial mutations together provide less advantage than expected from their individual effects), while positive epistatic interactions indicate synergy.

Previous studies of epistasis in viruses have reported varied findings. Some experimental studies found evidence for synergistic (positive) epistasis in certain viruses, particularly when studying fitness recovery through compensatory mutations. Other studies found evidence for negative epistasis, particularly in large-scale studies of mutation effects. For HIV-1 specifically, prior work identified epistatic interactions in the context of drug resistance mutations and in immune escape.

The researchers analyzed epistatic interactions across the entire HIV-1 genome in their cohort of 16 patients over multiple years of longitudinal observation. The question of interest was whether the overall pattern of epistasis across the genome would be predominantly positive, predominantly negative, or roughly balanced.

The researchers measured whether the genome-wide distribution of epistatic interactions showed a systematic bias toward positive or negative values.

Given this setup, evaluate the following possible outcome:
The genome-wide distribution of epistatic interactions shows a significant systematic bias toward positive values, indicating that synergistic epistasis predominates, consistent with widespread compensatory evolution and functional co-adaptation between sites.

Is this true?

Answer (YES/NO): NO